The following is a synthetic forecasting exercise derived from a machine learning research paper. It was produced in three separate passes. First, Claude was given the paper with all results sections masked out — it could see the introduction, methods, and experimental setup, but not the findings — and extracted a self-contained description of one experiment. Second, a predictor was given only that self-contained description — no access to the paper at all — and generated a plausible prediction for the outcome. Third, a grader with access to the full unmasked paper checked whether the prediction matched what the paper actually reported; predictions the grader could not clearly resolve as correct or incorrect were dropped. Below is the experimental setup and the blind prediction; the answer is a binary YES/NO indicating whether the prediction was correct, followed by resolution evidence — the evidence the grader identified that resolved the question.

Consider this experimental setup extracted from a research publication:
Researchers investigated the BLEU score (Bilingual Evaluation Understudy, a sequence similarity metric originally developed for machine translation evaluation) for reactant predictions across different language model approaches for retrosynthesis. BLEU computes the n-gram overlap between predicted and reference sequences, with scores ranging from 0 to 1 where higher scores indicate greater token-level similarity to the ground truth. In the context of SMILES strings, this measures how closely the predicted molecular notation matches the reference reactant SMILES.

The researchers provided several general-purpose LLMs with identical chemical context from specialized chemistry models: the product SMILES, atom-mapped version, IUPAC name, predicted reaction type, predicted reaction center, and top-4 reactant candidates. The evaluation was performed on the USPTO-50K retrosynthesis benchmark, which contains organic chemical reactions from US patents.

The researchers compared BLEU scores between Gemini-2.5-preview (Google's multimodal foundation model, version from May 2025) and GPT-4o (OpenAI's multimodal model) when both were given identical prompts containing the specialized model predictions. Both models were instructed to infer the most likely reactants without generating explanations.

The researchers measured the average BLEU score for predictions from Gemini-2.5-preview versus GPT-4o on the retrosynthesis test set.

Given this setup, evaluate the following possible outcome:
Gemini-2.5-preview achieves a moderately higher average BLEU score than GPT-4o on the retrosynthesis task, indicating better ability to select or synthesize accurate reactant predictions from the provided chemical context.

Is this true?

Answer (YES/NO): YES